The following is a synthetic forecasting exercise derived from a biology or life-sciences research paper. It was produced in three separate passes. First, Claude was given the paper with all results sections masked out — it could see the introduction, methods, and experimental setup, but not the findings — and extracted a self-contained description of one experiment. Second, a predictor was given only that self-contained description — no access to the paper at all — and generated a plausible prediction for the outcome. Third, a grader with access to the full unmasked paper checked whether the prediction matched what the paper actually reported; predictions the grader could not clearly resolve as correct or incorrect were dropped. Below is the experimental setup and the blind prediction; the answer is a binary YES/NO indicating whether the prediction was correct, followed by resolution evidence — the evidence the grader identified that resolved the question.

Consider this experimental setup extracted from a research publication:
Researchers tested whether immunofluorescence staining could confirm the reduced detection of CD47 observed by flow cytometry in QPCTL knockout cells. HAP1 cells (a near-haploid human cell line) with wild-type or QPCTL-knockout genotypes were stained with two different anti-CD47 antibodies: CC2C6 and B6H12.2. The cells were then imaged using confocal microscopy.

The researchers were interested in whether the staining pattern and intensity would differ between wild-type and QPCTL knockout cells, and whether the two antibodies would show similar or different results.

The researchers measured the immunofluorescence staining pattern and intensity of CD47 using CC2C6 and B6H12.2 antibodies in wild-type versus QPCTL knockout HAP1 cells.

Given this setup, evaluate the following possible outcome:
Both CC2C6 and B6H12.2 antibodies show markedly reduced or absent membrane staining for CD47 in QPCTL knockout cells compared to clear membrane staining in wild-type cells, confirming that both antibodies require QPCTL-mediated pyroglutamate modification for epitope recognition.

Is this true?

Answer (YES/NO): NO